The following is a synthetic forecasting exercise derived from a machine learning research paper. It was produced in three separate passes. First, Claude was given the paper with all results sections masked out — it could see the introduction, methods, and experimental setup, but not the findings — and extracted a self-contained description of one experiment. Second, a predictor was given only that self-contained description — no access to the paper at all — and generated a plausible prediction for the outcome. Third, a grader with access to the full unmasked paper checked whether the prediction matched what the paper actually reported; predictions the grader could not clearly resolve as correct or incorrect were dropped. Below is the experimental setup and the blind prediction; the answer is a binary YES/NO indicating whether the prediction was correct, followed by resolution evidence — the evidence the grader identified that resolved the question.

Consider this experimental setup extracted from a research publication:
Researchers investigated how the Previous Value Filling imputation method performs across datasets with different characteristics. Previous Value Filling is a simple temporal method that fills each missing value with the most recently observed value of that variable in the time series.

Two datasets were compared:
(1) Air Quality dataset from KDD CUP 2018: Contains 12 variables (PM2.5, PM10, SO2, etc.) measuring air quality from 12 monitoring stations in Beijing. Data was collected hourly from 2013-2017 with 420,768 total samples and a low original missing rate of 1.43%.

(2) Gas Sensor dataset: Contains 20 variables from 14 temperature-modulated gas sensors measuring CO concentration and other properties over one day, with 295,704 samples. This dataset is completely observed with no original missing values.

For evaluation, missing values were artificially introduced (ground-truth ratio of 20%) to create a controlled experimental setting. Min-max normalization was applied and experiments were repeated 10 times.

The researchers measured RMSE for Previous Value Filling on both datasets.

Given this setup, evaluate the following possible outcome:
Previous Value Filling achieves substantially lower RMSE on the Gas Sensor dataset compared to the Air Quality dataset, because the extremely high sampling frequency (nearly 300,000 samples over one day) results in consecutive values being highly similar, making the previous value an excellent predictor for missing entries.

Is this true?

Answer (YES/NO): NO